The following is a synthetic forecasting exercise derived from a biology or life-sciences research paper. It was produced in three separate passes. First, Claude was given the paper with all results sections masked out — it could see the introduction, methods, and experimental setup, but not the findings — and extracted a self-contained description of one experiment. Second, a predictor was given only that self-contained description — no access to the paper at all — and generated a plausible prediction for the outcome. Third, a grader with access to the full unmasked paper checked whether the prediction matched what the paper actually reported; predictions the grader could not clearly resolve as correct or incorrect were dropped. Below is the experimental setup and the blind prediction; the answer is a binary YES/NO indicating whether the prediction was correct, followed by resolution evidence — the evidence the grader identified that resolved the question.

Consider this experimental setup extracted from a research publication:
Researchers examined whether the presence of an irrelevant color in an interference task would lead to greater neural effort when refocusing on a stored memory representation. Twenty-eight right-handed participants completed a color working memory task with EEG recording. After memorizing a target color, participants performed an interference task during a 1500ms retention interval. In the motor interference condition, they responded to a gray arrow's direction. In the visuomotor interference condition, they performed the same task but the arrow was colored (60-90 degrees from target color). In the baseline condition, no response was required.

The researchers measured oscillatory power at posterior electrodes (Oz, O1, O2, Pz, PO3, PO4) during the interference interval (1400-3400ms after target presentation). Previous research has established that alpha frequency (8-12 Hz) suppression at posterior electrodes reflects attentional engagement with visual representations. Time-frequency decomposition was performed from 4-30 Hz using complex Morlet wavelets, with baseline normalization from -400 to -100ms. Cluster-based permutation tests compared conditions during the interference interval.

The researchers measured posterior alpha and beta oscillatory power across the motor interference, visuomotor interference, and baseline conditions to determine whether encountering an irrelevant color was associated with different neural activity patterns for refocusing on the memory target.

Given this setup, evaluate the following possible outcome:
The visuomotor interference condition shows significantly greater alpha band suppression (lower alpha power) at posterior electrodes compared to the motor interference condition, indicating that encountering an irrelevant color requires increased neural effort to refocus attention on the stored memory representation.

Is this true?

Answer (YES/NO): YES